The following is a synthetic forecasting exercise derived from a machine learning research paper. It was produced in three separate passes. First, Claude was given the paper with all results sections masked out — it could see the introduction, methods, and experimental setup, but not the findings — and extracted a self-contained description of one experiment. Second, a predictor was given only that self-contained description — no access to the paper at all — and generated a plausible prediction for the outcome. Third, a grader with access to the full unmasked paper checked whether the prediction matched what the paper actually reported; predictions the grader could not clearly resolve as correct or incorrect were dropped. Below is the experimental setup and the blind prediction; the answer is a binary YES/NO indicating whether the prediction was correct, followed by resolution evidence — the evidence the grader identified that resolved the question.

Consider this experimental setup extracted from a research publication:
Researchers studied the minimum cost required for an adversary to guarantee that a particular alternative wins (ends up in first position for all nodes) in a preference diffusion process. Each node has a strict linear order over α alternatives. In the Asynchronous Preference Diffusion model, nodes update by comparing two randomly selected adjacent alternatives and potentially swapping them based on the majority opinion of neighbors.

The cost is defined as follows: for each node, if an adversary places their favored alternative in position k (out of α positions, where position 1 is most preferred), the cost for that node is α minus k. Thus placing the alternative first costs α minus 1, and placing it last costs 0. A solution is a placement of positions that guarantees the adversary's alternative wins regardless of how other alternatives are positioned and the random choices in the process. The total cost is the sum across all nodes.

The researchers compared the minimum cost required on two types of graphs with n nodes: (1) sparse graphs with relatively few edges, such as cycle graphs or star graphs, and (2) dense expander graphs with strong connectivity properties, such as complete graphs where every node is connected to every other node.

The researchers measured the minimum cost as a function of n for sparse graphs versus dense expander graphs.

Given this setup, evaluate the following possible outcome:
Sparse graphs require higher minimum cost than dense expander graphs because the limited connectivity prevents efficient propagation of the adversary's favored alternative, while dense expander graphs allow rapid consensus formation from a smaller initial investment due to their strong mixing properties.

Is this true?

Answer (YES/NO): NO